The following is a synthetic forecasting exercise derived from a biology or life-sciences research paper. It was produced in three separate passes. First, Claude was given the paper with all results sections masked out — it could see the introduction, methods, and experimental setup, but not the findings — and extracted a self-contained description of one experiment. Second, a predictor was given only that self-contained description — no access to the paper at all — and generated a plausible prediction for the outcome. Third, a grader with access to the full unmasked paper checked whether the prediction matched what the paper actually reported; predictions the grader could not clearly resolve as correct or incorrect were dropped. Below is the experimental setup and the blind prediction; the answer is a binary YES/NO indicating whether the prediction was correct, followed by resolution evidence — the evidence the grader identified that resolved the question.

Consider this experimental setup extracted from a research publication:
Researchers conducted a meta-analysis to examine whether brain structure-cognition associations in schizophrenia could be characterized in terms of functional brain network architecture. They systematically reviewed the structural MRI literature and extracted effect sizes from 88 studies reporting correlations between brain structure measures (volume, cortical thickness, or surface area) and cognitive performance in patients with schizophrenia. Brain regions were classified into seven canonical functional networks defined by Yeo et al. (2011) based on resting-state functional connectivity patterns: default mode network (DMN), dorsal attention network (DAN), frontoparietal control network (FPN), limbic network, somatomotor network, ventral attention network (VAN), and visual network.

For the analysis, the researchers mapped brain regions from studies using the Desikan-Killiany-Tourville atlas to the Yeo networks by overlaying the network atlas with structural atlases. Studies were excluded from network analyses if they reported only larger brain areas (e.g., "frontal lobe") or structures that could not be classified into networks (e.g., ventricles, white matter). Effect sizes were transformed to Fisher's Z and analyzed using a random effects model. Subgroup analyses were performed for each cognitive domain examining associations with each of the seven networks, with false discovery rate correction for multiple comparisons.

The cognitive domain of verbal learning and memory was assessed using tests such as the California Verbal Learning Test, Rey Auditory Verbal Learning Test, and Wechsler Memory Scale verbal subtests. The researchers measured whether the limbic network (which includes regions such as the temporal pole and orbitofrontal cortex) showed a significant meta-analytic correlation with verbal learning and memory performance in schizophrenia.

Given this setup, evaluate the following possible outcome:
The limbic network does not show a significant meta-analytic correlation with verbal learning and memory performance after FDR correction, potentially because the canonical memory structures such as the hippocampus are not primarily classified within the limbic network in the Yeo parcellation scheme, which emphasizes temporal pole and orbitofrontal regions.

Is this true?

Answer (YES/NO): YES